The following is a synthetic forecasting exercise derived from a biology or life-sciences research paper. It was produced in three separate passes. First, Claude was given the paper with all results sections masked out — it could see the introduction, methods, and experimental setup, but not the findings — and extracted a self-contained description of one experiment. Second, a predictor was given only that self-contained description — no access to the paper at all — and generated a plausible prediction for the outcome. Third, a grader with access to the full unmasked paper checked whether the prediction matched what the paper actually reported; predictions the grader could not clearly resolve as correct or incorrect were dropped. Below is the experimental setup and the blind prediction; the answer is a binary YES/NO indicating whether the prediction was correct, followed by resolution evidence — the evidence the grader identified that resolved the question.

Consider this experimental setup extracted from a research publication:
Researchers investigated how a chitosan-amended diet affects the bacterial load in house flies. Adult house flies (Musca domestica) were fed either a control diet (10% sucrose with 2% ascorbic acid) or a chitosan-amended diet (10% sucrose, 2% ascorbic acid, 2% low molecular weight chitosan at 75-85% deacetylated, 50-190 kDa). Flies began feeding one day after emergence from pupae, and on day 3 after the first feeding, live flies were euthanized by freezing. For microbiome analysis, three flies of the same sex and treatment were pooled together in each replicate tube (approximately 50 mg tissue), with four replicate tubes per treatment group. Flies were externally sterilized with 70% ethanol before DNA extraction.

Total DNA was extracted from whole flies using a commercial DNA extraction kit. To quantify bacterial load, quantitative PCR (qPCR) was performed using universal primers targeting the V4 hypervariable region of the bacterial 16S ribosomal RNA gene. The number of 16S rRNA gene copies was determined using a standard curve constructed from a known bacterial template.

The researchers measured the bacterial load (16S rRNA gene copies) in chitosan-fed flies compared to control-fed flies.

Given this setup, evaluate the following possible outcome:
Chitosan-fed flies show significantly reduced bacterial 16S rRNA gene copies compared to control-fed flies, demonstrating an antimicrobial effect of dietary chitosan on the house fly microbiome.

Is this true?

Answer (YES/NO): NO